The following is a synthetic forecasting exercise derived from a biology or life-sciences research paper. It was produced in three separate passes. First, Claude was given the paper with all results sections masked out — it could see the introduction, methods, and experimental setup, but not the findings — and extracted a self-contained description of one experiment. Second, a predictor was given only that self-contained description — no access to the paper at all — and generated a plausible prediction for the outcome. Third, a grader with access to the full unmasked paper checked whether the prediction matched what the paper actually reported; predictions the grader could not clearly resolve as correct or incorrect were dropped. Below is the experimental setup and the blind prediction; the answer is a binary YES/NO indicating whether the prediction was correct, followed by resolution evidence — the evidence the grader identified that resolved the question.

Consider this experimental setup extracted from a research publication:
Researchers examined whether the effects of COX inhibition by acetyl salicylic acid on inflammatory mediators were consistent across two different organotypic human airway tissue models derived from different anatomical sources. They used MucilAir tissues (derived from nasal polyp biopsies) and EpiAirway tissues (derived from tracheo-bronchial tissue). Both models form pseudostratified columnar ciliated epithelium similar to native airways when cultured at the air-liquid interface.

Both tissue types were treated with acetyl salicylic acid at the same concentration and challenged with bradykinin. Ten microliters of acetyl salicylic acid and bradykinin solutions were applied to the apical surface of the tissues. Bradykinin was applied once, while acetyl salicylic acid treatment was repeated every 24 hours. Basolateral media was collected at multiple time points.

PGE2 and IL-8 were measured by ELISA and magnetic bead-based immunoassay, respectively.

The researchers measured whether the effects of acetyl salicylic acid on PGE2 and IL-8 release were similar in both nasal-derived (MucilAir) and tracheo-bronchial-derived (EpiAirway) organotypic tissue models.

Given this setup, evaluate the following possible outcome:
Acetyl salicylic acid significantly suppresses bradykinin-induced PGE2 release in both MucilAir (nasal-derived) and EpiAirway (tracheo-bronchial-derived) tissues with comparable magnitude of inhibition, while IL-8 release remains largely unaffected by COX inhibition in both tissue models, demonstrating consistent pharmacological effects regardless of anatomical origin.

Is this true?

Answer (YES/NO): NO